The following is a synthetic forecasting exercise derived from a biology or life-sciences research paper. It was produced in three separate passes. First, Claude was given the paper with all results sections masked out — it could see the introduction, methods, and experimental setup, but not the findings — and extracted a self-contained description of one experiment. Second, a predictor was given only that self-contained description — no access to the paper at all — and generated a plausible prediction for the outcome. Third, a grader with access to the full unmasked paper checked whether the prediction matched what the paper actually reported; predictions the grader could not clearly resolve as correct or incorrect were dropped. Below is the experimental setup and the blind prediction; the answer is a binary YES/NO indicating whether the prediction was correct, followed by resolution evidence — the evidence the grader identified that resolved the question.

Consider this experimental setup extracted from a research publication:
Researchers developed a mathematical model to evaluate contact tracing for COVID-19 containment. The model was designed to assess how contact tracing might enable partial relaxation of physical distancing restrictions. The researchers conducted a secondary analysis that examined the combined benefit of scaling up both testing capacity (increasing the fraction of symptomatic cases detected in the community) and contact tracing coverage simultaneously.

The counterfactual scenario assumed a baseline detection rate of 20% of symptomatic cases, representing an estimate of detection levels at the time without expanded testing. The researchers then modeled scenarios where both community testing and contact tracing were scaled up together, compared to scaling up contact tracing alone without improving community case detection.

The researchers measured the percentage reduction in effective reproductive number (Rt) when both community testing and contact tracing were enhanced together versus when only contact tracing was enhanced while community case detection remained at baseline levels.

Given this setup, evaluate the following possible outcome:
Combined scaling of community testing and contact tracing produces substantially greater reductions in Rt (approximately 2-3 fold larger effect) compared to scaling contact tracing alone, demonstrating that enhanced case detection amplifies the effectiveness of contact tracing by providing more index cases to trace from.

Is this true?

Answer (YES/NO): NO